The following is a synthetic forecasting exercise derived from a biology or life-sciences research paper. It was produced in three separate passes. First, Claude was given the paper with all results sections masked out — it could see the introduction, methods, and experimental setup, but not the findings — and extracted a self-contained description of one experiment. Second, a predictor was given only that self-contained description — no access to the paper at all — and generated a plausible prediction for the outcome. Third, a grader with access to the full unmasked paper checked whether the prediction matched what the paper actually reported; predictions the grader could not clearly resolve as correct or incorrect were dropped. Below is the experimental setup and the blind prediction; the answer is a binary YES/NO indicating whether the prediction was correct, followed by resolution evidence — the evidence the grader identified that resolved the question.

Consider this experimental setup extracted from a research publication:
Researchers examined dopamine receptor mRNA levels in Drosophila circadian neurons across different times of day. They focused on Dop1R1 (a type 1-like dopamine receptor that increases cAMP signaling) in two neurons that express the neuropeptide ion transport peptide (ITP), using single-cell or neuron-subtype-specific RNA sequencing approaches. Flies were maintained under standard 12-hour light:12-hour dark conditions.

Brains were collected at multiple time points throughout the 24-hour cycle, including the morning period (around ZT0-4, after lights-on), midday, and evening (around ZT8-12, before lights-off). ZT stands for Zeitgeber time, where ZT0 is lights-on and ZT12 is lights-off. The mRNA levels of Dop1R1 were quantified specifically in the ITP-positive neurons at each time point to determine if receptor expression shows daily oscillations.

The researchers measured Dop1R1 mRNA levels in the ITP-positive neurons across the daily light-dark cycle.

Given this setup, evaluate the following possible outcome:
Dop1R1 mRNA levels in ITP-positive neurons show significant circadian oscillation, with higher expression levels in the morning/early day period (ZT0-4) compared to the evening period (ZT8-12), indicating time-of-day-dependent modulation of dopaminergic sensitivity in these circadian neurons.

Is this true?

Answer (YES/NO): YES